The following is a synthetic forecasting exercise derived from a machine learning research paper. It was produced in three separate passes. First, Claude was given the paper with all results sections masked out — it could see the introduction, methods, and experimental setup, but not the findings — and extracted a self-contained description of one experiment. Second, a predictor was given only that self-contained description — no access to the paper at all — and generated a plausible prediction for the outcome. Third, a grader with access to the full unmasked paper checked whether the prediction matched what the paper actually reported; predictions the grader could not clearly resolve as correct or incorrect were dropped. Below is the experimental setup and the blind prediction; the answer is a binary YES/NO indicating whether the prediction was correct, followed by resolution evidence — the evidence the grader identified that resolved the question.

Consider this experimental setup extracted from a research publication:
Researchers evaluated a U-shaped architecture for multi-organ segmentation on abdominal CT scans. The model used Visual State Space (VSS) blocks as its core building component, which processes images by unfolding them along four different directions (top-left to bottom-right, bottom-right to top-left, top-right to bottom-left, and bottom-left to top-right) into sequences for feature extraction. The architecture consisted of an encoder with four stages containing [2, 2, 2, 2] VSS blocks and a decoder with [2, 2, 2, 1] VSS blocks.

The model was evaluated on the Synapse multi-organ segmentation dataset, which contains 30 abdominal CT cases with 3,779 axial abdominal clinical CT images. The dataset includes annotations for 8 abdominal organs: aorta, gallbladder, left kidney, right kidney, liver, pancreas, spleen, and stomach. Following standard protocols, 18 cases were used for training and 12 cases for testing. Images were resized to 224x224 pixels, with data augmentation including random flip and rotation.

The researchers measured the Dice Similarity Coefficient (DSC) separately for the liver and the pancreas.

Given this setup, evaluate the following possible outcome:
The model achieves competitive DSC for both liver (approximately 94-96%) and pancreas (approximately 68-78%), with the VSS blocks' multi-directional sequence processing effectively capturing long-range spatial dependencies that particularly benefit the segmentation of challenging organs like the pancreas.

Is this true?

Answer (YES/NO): NO